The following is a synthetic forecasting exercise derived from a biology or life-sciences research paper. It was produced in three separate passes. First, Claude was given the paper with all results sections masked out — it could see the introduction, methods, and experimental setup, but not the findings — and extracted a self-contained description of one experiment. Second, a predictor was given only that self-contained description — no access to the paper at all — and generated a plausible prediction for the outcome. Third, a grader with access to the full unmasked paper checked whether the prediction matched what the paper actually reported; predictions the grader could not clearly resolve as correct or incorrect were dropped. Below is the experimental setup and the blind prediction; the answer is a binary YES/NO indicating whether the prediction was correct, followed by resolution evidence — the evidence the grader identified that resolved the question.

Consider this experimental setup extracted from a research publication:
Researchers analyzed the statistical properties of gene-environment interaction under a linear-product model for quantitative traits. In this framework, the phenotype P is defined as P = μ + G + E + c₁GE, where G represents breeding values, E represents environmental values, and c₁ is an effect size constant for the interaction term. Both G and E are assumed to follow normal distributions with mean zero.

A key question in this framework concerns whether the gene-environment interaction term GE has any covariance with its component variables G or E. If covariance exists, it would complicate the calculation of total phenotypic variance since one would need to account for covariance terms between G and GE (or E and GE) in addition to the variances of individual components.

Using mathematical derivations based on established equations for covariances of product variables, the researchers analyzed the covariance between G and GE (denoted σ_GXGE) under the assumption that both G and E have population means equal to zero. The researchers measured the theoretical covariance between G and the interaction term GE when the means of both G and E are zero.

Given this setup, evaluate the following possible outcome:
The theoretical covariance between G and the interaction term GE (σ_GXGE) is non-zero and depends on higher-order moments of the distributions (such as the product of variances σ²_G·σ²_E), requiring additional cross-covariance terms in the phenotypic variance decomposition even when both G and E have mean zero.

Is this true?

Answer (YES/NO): NO